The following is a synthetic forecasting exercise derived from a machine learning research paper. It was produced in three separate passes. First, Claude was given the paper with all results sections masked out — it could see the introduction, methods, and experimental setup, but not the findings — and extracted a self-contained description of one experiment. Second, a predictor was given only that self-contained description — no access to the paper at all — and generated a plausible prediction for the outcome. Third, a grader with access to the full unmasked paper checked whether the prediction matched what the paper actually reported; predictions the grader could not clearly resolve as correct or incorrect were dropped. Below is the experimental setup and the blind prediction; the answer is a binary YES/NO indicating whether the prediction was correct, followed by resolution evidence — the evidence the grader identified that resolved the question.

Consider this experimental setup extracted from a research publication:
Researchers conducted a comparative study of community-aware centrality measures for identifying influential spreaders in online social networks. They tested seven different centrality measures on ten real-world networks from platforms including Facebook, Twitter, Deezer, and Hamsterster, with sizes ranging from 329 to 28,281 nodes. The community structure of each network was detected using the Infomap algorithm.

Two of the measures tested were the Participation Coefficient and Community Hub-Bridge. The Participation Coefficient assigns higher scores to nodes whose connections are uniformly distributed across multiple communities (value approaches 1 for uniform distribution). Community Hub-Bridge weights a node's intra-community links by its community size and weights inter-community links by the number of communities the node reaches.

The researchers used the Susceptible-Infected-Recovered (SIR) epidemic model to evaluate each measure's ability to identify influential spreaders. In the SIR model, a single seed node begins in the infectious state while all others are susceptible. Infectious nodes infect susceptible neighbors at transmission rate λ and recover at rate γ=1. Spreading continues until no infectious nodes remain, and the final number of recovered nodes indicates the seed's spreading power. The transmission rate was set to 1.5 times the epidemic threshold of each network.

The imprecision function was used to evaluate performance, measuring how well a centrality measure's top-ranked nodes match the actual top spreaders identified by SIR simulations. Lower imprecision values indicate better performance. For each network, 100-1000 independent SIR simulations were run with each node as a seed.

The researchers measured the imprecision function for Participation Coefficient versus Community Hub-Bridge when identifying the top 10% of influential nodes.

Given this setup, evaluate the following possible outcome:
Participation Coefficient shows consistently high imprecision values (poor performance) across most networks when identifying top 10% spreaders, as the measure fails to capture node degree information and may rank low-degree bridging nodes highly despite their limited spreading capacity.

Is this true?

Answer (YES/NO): YES